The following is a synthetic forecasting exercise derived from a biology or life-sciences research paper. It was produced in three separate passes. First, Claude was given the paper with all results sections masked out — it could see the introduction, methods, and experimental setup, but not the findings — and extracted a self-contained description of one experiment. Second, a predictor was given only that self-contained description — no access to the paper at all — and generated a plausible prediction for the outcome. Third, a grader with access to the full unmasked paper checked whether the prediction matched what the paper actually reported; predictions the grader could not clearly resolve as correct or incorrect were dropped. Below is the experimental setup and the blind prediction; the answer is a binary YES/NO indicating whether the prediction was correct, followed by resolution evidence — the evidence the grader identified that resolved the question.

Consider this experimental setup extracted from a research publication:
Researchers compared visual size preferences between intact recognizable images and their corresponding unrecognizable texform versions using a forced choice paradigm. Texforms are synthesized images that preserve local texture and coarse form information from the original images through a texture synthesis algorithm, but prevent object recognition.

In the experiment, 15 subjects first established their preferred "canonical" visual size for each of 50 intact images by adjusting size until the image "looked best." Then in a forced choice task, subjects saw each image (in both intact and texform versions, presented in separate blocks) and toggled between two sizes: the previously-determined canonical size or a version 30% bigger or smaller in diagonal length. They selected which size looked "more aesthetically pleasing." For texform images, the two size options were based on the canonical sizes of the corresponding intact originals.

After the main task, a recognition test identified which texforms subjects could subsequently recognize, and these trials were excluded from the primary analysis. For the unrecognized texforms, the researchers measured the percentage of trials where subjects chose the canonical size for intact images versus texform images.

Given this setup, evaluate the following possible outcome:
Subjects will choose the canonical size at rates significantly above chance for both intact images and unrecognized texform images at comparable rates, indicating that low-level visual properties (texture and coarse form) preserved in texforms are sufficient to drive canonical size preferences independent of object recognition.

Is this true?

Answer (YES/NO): NO